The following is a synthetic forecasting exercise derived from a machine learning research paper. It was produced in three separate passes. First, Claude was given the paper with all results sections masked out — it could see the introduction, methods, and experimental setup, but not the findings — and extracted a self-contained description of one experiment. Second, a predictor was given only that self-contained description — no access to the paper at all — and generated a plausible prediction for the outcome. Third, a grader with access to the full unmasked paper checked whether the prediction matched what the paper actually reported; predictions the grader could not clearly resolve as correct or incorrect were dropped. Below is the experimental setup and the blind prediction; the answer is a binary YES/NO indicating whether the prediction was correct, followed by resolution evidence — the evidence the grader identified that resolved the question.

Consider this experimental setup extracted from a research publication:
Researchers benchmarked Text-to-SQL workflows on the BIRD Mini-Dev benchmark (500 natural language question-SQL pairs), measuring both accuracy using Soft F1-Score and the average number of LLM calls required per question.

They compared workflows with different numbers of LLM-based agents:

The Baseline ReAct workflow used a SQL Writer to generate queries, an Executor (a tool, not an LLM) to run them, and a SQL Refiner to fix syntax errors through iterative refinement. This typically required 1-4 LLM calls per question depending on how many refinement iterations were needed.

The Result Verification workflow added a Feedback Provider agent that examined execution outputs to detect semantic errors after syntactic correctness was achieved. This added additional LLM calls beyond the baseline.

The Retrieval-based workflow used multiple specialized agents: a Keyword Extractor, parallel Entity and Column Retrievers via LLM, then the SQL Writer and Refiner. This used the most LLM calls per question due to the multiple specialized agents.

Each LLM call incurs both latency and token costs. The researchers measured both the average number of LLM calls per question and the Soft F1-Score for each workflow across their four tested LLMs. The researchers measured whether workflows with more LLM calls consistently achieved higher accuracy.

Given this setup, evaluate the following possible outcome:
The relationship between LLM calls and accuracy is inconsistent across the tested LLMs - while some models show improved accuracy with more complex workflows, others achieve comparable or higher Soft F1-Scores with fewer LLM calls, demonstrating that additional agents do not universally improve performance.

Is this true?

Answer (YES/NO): YES